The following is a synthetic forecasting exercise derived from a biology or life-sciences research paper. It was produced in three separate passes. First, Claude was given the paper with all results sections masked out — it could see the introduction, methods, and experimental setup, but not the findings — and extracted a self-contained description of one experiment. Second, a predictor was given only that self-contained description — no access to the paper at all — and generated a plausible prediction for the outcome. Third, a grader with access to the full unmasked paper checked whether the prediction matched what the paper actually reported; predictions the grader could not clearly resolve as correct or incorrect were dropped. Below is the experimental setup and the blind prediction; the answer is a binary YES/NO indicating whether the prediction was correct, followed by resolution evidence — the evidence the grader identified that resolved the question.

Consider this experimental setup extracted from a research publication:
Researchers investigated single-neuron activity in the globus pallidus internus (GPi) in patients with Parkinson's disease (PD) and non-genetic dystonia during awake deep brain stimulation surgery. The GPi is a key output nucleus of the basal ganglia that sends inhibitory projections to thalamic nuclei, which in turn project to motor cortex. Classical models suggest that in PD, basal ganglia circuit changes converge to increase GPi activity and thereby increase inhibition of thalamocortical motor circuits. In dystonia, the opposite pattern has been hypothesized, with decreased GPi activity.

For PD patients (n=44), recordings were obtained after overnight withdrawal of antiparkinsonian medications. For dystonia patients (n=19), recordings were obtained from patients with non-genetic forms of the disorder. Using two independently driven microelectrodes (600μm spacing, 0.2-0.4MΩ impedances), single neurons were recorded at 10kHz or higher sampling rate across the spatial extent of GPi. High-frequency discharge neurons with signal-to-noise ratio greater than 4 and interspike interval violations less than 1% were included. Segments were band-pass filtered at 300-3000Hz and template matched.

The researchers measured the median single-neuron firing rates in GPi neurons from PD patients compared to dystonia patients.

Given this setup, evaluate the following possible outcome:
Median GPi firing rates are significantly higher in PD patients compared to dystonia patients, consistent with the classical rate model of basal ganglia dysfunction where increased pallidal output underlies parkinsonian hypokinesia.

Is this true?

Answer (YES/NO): YES